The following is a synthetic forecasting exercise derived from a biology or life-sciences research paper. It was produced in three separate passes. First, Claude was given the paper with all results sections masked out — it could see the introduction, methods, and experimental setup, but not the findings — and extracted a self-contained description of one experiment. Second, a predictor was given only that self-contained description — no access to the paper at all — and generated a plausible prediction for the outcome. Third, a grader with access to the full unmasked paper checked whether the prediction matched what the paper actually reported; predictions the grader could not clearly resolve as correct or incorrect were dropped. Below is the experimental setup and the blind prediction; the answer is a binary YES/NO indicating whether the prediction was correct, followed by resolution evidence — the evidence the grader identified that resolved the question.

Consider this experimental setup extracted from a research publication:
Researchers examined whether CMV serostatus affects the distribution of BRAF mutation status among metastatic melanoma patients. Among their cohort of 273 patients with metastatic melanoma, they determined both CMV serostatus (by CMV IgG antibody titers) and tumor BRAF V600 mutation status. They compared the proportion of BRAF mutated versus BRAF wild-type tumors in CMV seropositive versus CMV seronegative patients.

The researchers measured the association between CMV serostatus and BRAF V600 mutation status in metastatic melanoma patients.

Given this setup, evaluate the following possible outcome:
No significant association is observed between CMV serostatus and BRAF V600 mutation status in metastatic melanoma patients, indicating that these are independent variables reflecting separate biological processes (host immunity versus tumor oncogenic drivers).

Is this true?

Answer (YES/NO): NO